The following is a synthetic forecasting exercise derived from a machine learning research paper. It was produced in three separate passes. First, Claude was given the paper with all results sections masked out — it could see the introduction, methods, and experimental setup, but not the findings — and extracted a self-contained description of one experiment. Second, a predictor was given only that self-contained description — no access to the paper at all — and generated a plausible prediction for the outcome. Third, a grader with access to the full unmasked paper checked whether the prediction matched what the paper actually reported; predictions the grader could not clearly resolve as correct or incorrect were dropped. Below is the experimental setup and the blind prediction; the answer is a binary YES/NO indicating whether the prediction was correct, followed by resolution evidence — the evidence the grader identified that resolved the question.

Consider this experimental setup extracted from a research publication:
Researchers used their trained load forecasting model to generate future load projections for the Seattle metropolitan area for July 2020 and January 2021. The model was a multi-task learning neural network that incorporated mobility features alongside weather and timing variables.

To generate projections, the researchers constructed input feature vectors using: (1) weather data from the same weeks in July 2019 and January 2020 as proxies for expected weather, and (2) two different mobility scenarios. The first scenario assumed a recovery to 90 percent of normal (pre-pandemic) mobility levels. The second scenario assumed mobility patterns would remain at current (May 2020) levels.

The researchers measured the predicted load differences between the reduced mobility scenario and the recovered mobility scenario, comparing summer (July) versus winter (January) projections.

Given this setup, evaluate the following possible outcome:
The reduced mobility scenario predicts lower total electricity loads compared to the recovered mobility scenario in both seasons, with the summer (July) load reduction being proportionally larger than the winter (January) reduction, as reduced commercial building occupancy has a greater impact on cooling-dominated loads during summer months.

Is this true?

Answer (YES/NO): NO